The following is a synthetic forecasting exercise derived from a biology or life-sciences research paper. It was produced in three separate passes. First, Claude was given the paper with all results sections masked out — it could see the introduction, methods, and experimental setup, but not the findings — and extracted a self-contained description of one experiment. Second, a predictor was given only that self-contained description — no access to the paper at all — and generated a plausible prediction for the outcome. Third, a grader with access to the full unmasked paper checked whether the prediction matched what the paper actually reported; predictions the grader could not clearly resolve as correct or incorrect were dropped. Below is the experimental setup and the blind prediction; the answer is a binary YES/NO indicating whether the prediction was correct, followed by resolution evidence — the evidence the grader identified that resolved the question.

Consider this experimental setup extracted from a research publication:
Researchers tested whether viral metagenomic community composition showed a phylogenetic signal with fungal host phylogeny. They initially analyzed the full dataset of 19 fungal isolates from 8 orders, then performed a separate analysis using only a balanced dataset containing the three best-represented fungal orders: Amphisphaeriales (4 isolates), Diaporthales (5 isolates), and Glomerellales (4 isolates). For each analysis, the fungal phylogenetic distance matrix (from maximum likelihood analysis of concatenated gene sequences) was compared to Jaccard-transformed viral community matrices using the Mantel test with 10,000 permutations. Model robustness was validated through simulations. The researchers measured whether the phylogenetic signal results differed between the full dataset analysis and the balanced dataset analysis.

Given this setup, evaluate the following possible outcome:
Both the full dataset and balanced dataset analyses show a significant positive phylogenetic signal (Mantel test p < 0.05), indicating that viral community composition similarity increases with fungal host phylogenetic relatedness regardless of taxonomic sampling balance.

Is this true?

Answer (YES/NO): NO